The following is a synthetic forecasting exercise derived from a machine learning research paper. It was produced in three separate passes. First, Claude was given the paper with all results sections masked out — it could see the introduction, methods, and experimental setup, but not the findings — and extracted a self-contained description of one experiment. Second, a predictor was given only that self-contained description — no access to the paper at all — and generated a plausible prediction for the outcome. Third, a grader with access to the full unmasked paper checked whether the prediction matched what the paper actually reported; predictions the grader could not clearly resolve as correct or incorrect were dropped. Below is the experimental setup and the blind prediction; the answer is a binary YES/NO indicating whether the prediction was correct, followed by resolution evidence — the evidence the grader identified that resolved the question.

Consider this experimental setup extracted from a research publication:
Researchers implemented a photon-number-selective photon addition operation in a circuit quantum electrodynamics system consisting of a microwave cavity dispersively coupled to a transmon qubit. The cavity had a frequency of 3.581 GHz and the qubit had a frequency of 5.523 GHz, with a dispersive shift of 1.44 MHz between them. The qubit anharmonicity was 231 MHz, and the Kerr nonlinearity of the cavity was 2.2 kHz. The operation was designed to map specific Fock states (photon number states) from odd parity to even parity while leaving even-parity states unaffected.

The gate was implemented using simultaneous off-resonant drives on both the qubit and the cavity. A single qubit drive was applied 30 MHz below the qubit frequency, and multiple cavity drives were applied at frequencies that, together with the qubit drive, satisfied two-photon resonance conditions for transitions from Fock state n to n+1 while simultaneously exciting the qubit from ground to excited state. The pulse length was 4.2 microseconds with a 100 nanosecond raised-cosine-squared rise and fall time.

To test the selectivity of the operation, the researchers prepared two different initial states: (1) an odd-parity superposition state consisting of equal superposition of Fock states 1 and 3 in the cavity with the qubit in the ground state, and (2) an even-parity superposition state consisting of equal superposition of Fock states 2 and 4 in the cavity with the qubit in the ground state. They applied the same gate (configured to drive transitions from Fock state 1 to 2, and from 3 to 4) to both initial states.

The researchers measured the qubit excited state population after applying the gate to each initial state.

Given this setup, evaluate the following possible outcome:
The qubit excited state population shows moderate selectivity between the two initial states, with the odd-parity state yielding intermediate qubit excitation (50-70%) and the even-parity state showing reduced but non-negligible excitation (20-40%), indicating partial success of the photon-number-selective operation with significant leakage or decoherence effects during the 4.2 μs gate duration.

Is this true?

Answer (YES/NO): NO